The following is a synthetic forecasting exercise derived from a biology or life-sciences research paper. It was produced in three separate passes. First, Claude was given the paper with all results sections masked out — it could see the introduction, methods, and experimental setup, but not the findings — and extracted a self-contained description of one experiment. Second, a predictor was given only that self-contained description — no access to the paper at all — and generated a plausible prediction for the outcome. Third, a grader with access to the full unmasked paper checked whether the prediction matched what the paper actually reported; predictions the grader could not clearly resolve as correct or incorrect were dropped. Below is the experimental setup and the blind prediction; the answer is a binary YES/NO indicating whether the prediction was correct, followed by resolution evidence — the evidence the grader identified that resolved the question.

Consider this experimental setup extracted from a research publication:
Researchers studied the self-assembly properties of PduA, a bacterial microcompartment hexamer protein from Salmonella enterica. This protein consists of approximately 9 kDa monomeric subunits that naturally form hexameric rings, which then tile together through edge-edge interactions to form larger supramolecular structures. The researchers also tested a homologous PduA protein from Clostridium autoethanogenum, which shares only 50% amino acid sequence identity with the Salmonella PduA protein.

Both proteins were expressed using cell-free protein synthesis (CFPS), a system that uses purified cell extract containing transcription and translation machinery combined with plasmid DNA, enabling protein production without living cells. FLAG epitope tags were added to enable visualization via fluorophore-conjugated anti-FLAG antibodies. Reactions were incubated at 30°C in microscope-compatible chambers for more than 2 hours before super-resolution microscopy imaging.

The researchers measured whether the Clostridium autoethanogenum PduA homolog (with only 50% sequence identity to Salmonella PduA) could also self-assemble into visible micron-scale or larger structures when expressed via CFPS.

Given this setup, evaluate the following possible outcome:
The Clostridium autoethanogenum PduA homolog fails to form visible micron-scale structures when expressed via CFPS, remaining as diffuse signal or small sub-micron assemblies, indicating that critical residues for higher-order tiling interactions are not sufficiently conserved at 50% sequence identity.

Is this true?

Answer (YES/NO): NO